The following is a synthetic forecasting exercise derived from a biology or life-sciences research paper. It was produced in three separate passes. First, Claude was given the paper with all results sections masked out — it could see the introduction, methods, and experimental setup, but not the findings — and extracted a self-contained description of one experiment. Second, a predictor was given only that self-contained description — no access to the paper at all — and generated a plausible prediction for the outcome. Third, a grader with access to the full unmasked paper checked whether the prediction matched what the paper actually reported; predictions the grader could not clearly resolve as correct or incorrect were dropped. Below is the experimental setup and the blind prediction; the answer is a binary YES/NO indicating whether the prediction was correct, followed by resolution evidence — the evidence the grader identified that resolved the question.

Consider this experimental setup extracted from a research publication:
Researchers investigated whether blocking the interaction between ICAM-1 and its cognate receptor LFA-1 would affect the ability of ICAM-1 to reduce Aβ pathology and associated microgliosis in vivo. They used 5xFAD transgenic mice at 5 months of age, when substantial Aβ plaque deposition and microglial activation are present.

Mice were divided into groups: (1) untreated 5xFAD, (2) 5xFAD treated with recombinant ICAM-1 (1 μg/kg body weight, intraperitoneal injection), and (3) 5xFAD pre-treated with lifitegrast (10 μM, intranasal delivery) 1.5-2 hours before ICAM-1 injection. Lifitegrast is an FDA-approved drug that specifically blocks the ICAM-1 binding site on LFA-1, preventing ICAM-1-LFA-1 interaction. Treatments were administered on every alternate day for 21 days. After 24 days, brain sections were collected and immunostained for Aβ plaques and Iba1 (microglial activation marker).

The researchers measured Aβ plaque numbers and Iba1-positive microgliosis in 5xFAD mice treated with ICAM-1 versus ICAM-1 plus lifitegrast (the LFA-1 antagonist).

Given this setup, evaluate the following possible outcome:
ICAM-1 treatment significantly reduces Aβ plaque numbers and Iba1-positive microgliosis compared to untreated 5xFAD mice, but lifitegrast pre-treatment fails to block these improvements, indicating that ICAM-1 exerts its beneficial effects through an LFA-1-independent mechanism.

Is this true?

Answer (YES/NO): NO